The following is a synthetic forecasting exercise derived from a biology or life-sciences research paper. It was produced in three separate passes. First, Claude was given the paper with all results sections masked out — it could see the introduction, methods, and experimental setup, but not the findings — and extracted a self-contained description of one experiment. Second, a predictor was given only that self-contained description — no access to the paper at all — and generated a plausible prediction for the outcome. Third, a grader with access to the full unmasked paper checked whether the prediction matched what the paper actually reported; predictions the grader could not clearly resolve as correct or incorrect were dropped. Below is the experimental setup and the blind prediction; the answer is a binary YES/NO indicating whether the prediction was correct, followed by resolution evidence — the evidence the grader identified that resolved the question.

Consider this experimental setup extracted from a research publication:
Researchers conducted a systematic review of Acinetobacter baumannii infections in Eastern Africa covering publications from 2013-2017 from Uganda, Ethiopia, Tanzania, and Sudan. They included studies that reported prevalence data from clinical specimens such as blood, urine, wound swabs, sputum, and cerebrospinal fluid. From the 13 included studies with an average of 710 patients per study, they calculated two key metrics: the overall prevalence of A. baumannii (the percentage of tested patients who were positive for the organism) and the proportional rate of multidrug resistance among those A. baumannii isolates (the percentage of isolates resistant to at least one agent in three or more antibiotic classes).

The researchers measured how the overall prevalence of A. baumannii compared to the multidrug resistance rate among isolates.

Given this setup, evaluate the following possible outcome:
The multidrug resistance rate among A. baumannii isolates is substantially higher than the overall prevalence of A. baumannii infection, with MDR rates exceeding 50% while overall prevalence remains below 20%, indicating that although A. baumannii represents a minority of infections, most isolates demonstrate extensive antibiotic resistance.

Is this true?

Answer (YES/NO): YES